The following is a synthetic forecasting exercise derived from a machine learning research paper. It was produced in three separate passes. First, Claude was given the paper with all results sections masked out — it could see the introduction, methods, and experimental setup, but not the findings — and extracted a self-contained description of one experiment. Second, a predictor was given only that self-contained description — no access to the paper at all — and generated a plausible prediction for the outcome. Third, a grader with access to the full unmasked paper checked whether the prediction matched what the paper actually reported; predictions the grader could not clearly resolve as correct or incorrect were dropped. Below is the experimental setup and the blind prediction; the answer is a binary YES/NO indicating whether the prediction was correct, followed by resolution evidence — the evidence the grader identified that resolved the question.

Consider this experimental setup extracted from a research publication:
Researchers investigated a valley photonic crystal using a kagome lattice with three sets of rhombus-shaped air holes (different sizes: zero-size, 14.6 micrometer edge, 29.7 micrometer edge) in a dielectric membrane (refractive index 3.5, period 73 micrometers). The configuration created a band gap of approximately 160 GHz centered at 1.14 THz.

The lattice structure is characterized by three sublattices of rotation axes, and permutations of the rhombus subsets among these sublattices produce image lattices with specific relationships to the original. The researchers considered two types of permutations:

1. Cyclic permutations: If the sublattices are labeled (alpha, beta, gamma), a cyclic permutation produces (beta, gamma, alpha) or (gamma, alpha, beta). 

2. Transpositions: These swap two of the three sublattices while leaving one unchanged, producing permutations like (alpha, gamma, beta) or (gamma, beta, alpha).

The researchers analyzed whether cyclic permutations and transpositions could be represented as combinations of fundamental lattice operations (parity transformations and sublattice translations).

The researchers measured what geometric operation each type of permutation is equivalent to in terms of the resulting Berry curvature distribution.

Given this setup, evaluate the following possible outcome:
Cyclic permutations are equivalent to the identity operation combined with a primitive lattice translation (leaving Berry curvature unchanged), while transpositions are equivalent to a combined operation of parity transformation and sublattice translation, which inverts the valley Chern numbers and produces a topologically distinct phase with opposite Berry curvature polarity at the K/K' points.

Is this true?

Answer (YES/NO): NO